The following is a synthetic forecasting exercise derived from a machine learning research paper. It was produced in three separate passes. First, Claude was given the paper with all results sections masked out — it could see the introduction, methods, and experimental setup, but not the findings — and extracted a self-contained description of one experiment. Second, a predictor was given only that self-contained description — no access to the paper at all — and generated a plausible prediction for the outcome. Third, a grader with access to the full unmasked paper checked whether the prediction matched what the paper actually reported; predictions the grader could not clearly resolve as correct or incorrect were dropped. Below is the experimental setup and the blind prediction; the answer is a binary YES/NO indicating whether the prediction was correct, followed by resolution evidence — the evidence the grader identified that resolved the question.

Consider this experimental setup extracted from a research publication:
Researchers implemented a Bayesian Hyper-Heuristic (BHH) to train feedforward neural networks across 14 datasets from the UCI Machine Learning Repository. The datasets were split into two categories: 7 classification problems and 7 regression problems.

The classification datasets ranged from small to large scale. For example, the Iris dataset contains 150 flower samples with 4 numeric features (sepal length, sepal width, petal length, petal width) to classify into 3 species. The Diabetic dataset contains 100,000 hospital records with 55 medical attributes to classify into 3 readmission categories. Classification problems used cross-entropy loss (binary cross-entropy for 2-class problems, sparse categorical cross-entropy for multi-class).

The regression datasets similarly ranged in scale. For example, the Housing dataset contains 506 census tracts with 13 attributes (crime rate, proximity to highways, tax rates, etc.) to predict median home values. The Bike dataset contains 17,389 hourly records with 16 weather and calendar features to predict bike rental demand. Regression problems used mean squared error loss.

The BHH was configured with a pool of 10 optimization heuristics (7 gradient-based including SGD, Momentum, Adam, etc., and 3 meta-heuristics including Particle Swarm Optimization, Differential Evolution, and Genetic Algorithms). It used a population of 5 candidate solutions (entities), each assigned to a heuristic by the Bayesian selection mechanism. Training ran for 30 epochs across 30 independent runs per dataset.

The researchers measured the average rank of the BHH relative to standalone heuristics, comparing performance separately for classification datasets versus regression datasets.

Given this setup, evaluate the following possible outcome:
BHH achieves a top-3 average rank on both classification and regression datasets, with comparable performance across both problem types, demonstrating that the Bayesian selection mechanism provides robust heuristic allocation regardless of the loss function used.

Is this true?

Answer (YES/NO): NO